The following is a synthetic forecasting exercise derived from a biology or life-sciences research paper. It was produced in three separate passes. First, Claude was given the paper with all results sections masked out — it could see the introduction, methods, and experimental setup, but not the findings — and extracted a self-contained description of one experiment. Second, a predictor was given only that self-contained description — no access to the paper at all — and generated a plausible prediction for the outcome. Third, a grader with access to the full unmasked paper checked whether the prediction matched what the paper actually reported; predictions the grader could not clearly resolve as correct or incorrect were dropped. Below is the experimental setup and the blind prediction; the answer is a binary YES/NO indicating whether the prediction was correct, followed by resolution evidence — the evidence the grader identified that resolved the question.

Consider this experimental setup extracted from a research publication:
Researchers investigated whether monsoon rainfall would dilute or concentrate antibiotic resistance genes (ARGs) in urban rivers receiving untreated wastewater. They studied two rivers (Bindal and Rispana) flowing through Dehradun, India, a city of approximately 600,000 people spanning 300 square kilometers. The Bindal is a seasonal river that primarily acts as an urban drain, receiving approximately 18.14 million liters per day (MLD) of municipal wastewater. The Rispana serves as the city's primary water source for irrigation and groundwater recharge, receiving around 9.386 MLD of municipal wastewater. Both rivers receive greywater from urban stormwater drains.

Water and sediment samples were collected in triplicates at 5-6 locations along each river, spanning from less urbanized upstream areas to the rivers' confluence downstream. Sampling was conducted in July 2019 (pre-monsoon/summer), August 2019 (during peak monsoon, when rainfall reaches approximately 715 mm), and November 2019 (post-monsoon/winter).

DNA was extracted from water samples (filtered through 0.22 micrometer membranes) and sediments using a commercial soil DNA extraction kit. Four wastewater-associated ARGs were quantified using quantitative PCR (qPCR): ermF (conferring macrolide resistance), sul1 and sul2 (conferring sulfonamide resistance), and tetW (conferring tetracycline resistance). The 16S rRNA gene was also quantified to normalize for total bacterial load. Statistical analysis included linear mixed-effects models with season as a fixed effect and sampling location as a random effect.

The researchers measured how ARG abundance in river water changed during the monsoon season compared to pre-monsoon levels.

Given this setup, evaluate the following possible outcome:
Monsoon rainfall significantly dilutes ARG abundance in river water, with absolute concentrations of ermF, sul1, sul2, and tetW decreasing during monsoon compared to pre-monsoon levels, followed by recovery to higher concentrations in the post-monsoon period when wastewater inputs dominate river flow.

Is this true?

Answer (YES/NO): NO